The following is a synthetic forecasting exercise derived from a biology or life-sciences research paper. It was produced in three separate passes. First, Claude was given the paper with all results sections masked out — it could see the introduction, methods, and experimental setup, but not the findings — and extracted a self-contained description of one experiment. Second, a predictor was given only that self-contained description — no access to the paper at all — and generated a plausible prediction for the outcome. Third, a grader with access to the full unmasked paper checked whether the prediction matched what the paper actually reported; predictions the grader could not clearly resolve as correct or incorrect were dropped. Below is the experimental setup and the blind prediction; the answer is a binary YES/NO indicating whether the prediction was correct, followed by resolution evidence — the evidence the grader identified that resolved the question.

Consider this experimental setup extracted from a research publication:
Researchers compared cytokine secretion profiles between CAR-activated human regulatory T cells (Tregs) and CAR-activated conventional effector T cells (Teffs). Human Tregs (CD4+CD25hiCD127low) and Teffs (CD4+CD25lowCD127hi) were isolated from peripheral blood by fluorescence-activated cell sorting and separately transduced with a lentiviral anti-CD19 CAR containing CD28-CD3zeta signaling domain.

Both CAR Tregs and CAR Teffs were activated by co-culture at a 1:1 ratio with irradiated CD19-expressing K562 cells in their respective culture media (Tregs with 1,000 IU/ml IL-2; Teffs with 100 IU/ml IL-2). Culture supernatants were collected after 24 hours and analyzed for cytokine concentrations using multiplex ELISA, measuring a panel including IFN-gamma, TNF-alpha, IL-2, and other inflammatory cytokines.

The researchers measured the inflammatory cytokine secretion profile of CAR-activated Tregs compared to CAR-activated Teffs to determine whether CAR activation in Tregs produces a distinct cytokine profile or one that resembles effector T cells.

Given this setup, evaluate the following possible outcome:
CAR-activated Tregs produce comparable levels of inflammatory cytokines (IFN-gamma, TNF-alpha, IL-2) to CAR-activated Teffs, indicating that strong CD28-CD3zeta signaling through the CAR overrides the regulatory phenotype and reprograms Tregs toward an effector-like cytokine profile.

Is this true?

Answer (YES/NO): NO